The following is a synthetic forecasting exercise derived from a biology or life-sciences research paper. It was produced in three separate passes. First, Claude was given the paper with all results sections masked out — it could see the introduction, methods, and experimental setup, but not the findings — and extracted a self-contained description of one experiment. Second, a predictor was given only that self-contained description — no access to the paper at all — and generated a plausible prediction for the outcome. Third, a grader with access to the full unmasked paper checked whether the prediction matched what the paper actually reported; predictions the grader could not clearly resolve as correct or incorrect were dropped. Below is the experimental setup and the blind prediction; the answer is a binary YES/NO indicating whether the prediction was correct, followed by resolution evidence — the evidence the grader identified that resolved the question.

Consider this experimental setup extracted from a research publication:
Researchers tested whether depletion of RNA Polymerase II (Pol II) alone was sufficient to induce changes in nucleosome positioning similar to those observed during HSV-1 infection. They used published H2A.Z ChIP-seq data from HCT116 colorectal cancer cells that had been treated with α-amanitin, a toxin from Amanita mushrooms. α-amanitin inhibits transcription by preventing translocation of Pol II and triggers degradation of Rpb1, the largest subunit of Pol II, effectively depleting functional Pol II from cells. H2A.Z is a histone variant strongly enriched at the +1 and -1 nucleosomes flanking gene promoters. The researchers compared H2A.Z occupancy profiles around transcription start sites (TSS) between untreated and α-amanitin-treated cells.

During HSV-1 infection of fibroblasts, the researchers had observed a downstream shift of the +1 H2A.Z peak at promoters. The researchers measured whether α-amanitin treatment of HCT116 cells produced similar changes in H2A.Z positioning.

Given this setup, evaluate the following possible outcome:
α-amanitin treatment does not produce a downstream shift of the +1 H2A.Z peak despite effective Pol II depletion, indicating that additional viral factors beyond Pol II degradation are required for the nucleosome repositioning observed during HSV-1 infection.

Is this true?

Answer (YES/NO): NO